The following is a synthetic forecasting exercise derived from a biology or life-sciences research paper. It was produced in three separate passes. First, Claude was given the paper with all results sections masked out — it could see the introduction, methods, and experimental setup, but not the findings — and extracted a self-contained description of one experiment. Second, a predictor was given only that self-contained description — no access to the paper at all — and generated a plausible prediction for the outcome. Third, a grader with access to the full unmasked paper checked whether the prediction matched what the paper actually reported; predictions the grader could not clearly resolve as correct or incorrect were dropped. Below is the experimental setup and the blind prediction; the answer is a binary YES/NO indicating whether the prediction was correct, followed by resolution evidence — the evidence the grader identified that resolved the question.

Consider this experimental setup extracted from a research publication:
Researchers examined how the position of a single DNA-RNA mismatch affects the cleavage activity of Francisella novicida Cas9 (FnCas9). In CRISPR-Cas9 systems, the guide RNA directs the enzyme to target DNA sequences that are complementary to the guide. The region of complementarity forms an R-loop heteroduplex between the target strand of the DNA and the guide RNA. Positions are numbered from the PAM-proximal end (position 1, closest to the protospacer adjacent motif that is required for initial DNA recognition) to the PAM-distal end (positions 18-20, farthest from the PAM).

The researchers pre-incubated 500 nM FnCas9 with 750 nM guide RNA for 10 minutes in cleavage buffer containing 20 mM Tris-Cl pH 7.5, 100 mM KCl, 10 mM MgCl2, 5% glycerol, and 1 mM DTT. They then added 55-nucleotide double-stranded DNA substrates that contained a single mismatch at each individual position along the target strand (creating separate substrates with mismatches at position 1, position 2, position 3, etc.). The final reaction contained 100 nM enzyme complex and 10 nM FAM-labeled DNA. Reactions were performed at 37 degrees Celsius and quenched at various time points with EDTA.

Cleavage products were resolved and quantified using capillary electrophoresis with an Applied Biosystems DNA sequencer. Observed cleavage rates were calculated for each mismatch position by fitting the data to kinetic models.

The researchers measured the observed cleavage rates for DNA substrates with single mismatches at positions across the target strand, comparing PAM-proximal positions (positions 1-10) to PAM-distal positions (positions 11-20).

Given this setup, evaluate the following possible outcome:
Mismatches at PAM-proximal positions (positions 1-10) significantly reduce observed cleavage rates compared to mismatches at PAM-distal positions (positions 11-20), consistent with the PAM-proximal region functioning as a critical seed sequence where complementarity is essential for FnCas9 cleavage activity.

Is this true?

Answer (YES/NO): NO